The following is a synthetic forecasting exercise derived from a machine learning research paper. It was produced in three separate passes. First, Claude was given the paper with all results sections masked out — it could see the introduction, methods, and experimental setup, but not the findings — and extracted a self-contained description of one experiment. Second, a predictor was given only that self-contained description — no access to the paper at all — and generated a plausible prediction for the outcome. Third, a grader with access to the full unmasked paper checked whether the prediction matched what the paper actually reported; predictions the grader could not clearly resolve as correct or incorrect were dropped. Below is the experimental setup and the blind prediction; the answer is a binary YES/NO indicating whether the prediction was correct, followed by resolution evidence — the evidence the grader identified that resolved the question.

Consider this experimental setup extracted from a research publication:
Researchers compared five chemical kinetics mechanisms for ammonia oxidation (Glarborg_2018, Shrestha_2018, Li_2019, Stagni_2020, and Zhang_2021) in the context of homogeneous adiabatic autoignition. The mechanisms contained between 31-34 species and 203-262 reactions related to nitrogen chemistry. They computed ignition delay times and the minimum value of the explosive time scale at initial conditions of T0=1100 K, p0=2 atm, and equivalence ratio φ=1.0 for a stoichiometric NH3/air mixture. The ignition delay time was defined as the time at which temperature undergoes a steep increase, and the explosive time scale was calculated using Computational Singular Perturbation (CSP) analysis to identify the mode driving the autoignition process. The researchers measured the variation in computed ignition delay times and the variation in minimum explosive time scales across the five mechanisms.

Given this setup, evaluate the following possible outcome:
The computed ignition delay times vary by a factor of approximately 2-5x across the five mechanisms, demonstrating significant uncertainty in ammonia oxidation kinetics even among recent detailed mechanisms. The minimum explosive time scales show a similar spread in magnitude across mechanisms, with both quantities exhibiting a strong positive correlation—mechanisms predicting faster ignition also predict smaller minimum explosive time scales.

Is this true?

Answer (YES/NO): NO